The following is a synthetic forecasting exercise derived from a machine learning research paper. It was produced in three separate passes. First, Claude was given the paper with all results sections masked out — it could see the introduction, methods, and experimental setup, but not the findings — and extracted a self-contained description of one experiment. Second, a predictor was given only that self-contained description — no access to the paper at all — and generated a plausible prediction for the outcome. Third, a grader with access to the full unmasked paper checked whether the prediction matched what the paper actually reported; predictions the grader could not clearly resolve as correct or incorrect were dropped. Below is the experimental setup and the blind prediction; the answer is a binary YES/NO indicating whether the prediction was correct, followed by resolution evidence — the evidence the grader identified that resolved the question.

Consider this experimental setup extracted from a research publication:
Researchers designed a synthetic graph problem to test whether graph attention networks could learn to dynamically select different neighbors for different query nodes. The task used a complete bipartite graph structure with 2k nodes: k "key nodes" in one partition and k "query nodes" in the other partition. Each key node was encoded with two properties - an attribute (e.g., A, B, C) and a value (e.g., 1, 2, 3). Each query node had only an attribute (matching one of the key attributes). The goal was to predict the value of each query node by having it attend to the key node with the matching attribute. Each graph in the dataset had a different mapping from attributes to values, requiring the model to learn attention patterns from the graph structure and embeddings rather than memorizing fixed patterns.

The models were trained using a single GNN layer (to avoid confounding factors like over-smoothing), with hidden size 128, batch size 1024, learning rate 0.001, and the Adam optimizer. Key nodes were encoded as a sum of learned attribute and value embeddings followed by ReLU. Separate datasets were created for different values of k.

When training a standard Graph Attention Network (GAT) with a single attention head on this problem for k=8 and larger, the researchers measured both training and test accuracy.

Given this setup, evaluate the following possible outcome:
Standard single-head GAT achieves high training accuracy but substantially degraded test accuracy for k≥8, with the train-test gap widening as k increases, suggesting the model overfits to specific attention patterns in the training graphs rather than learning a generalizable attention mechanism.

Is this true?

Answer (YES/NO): NO